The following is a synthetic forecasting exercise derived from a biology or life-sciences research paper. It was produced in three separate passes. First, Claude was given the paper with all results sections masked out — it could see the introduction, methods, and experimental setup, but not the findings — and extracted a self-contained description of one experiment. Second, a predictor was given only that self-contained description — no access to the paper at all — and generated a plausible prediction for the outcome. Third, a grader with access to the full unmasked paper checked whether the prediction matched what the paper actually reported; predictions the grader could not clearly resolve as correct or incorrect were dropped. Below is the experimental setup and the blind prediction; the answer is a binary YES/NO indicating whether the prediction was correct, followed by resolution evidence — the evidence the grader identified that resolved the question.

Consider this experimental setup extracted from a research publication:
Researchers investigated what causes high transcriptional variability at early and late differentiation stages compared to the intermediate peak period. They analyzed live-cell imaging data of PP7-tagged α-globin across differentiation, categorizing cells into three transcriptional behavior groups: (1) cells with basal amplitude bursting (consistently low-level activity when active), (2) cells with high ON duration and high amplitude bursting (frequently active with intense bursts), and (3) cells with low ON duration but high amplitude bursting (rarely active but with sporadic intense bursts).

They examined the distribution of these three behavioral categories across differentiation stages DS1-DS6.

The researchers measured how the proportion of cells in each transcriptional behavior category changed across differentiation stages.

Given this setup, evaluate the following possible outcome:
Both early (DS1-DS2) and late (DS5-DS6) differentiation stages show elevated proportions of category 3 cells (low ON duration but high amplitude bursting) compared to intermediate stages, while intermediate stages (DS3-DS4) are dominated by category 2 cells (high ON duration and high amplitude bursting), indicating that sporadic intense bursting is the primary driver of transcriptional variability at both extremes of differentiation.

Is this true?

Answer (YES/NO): NO